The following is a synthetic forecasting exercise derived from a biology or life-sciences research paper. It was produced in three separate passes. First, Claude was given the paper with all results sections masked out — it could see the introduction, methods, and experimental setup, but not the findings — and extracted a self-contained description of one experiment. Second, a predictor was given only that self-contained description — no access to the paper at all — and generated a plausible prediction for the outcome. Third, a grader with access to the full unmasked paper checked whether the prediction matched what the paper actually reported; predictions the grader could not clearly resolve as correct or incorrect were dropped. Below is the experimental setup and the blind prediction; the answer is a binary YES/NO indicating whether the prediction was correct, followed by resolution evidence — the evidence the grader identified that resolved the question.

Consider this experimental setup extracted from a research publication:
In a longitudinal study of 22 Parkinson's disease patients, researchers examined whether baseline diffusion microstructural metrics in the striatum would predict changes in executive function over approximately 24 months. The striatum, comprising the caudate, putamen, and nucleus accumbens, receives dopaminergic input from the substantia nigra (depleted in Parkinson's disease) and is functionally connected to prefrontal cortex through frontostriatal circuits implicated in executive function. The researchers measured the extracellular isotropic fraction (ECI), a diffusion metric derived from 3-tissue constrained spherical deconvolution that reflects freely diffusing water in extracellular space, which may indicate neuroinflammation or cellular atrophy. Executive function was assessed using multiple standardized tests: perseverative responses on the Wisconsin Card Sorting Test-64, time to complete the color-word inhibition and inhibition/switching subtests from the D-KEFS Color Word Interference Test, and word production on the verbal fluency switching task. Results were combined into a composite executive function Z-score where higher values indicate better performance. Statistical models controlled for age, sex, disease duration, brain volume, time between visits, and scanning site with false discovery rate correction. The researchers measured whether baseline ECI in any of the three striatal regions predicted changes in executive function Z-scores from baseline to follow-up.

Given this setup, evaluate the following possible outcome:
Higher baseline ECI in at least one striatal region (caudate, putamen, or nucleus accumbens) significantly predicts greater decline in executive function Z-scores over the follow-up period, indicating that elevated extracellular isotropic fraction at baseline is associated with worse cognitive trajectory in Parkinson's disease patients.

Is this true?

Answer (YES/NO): NO